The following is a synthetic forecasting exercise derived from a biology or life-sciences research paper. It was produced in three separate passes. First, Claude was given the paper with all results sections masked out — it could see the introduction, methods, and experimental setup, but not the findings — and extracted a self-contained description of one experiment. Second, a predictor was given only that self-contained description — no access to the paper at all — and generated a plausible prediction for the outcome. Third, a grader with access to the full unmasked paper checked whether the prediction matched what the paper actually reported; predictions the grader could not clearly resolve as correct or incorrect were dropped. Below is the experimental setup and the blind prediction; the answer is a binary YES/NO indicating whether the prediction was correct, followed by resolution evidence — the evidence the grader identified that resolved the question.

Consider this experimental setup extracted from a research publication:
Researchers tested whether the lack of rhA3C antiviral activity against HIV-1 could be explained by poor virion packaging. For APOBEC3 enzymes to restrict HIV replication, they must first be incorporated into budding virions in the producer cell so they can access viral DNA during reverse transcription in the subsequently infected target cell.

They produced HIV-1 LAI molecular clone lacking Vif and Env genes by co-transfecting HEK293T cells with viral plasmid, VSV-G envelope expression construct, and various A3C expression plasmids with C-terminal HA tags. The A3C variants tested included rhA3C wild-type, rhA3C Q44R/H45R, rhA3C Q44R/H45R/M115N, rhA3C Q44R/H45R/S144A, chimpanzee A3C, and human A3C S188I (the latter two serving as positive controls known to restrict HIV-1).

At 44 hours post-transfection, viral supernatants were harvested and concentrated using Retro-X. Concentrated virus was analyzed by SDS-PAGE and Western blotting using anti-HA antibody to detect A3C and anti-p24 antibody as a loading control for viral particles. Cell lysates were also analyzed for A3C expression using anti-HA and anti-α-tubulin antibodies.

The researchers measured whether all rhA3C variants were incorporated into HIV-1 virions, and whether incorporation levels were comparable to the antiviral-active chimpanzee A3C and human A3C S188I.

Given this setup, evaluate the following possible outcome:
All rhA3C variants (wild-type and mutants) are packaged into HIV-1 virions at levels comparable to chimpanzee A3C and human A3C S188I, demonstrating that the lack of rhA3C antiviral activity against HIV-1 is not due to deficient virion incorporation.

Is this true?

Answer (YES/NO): NO